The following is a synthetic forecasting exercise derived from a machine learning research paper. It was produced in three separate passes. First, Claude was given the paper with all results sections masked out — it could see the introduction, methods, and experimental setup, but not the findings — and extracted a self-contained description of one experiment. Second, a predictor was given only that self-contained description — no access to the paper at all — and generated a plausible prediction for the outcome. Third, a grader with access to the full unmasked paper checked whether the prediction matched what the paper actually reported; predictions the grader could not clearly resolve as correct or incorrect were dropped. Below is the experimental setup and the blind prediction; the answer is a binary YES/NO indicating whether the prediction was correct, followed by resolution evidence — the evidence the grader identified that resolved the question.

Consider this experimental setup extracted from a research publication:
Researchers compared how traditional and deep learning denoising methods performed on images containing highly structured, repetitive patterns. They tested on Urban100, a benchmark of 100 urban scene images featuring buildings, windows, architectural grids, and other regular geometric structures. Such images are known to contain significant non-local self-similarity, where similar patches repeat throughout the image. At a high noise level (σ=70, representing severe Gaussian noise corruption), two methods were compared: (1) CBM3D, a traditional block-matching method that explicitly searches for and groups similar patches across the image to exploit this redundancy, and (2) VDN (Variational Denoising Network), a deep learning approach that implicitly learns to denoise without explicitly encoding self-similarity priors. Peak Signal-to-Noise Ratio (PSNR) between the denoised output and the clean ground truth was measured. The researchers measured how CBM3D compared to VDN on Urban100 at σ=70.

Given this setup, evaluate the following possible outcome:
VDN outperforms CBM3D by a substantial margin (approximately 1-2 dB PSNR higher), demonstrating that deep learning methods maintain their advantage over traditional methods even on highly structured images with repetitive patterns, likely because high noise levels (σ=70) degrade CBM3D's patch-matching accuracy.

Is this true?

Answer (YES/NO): YES